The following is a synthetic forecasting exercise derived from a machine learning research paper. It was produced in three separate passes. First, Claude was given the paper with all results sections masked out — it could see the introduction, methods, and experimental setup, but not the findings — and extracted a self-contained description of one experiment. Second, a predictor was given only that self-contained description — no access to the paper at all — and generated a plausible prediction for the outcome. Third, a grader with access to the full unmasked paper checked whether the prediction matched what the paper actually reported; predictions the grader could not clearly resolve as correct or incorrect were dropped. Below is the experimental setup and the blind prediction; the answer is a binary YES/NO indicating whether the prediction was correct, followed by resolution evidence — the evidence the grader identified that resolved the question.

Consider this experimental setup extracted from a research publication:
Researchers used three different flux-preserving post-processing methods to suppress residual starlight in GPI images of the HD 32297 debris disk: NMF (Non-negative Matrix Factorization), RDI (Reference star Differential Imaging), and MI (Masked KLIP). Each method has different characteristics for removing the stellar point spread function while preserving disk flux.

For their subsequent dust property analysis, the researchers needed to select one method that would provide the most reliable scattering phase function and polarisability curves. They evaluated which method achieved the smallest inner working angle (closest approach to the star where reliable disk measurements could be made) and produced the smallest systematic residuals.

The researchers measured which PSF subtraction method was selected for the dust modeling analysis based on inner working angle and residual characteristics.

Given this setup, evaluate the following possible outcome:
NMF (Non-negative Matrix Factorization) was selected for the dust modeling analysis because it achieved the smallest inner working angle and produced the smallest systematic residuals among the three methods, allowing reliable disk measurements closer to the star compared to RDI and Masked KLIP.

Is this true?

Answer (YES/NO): NO